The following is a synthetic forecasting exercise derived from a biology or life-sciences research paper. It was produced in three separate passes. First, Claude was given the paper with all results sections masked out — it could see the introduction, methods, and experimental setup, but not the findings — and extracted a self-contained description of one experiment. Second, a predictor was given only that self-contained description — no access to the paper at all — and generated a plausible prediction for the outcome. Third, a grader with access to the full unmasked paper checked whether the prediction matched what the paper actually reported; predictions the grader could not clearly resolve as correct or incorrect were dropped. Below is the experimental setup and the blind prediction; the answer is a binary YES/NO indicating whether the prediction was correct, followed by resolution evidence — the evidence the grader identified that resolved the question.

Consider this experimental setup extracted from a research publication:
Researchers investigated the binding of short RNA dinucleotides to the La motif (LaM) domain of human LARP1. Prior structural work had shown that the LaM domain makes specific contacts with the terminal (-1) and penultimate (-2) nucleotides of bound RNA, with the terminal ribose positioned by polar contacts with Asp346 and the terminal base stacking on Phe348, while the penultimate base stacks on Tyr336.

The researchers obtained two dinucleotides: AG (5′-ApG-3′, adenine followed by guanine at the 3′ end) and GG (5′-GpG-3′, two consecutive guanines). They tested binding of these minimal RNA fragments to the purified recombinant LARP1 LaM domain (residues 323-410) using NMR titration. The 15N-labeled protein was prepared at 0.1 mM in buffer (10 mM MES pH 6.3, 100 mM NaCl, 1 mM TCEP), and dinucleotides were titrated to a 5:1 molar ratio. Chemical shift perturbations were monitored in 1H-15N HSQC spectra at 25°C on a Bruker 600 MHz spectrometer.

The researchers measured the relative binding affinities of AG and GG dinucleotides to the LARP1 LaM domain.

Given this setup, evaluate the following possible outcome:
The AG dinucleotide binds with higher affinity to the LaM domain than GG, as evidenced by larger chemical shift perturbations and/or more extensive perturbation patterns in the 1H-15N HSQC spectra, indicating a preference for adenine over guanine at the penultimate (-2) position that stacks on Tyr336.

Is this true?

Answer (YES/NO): NO